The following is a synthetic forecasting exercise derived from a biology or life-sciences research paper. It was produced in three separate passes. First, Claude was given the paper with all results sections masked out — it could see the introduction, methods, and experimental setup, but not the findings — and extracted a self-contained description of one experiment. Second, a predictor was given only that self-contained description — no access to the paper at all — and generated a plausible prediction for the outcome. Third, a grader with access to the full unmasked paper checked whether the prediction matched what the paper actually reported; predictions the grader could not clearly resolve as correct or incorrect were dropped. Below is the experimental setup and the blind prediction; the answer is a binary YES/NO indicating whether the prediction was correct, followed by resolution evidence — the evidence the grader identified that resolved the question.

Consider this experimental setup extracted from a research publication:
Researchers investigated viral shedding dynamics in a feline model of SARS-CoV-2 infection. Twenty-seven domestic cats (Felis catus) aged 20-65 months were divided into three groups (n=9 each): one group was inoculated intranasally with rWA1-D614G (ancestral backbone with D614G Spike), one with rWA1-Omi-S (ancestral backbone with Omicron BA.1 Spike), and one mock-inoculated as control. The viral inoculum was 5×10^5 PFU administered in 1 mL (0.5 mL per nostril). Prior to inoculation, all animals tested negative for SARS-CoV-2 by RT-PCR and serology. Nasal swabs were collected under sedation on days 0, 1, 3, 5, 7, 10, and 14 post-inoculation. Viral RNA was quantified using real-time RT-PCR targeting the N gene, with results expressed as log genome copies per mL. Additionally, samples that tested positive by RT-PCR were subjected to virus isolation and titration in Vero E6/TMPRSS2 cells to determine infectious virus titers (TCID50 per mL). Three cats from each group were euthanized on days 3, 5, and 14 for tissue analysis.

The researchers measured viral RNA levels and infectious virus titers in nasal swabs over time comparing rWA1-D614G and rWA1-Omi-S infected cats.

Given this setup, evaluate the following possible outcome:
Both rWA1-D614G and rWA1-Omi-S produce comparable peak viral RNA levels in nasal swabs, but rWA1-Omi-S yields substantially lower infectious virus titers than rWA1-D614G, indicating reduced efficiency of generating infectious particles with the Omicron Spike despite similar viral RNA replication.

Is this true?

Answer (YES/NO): NO